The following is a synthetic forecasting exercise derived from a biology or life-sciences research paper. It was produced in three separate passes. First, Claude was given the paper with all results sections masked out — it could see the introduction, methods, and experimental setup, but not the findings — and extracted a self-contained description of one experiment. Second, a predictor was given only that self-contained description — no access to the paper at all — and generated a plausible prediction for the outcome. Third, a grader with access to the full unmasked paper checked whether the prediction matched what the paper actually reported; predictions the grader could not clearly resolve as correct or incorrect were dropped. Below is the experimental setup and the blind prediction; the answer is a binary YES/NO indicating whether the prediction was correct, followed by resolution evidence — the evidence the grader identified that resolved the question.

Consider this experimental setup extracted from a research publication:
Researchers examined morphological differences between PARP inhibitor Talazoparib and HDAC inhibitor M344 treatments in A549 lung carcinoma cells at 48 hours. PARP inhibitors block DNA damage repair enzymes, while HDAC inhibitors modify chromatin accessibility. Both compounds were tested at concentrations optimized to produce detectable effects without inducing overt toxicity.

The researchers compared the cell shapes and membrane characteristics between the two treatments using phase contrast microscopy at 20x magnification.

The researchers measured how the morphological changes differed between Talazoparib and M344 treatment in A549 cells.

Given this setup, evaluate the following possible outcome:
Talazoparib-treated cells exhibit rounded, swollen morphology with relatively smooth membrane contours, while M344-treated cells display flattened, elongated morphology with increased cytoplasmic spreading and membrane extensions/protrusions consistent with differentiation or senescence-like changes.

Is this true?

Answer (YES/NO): NO